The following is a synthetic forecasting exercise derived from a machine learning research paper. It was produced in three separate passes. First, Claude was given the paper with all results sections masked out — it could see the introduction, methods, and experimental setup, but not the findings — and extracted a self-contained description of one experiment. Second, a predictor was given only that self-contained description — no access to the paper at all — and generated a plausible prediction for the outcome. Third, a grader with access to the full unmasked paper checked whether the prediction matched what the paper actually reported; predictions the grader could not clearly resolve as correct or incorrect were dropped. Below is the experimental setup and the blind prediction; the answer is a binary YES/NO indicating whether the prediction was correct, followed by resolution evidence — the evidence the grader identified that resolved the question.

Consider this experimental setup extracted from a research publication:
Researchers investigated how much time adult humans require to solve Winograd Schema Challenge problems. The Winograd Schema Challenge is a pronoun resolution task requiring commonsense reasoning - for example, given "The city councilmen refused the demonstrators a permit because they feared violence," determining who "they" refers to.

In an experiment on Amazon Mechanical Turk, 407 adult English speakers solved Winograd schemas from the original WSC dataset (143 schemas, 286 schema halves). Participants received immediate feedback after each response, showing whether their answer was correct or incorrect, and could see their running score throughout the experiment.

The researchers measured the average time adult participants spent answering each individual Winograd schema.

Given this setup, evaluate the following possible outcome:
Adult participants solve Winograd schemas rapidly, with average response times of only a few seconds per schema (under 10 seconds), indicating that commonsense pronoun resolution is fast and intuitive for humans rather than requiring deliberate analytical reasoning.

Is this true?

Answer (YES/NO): NO